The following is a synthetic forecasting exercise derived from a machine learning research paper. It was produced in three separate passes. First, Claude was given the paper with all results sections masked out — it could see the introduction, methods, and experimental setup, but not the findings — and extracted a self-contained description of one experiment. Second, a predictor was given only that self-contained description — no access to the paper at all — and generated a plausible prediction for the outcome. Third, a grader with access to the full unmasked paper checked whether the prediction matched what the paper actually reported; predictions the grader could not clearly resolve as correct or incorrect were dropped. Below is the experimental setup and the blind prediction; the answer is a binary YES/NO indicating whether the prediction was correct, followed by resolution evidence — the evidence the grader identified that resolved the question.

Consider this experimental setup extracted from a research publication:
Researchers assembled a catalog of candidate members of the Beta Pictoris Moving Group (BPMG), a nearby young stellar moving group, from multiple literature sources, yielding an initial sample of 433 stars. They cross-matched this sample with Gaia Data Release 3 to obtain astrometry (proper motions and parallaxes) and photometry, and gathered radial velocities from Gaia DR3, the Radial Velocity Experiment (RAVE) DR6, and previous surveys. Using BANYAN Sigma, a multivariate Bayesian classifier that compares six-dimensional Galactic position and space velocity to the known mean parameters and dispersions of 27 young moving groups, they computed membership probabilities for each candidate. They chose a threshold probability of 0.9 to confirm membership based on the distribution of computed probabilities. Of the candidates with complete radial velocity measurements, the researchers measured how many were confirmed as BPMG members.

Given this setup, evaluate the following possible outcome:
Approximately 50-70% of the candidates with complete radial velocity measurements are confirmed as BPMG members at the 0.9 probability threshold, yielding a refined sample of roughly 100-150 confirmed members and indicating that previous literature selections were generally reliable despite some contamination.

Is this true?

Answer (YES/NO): YES